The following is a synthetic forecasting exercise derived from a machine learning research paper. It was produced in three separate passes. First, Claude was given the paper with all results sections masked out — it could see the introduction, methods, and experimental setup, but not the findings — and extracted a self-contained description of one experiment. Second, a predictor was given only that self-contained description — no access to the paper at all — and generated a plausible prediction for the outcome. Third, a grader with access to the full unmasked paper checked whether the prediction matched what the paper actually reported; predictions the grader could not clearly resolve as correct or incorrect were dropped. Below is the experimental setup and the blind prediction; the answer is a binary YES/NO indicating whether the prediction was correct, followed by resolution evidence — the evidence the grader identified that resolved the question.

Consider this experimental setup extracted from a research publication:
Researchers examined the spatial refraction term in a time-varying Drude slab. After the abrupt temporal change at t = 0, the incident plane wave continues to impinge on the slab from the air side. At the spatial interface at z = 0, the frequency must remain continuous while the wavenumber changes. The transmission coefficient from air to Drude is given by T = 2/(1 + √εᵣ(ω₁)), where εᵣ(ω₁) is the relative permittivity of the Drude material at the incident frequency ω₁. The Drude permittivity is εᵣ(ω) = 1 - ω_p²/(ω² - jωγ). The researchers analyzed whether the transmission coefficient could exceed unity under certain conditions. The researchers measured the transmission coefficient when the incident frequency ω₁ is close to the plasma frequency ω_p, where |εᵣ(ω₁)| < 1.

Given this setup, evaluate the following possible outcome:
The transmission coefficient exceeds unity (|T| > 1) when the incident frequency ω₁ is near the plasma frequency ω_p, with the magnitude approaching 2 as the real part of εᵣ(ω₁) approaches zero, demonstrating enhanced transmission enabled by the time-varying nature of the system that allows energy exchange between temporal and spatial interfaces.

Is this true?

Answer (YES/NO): NO